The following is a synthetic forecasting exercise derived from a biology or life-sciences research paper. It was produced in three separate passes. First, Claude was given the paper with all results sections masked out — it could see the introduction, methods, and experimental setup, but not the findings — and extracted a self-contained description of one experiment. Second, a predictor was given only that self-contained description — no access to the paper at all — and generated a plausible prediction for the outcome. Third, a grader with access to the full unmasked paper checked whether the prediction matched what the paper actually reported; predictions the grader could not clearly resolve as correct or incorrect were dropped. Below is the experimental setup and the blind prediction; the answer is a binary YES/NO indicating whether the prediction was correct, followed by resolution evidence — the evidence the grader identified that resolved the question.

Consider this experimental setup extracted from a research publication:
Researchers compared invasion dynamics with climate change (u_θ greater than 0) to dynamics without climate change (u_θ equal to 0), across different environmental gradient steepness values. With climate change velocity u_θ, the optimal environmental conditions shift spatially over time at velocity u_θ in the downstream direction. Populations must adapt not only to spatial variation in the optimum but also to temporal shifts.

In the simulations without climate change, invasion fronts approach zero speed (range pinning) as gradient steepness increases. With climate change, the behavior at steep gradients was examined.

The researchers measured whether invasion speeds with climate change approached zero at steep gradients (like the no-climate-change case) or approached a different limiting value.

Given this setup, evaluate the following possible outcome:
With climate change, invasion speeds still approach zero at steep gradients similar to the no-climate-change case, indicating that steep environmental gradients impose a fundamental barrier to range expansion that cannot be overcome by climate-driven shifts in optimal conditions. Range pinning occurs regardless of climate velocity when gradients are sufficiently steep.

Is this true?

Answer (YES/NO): NO